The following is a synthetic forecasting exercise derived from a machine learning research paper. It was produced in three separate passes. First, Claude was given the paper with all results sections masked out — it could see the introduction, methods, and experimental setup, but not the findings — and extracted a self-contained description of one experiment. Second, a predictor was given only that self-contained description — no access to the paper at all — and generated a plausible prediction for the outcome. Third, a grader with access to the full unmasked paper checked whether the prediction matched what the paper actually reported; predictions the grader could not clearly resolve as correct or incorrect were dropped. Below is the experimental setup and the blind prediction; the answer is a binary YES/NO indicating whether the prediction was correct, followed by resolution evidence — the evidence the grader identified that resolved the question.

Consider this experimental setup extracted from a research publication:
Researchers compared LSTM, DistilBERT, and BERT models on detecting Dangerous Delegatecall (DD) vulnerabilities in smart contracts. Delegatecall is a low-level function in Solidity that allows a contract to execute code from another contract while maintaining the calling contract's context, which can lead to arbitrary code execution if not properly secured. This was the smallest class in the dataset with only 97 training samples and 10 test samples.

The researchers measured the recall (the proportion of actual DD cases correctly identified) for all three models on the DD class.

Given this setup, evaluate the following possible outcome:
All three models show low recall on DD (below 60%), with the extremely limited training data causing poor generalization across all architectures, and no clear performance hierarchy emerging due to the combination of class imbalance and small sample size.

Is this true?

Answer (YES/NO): NO